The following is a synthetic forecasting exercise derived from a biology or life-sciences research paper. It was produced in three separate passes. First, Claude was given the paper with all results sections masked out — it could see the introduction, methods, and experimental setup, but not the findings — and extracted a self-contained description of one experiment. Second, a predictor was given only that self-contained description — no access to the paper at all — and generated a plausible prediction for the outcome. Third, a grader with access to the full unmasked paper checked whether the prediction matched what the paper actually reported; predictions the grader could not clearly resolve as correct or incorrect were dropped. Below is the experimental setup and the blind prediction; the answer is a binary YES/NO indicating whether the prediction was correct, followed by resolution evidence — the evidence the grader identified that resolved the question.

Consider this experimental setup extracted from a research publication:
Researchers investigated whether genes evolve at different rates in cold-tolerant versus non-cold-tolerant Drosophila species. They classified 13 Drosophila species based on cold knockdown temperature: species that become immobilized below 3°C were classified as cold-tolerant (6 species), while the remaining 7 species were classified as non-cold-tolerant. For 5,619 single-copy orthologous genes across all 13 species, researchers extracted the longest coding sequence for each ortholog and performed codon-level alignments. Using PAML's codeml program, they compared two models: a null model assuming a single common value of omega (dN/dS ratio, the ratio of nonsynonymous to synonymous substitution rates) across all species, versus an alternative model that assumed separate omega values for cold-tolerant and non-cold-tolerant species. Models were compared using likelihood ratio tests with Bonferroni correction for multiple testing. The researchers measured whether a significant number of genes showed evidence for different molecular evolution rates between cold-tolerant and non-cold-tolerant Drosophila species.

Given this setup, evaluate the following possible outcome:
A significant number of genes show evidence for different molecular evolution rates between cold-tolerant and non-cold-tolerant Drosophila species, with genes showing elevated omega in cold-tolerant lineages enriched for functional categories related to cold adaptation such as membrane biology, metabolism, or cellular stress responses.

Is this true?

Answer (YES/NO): YES